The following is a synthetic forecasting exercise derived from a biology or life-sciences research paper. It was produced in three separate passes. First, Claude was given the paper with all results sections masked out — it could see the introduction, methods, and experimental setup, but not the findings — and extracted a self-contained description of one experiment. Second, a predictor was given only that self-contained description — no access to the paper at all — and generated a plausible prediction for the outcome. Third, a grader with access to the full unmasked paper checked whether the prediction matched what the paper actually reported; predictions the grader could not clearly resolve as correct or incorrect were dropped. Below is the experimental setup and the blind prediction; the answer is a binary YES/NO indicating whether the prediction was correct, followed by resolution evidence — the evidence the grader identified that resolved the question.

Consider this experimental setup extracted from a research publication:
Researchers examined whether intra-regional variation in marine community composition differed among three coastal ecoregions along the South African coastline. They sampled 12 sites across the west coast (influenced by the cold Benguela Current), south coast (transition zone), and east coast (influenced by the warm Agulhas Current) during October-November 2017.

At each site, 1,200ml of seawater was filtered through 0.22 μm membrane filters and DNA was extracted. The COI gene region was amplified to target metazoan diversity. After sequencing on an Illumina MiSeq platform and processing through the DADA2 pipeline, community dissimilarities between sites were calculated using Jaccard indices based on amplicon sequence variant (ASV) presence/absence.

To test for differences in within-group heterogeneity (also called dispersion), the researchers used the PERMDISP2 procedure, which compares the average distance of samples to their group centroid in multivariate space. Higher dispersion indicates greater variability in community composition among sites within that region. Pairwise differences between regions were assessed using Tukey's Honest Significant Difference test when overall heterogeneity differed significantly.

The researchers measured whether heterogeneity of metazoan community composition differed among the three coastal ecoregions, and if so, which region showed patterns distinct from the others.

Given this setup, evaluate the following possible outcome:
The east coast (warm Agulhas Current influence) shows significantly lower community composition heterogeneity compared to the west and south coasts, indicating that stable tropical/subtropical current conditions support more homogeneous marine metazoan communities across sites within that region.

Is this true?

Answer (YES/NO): NO